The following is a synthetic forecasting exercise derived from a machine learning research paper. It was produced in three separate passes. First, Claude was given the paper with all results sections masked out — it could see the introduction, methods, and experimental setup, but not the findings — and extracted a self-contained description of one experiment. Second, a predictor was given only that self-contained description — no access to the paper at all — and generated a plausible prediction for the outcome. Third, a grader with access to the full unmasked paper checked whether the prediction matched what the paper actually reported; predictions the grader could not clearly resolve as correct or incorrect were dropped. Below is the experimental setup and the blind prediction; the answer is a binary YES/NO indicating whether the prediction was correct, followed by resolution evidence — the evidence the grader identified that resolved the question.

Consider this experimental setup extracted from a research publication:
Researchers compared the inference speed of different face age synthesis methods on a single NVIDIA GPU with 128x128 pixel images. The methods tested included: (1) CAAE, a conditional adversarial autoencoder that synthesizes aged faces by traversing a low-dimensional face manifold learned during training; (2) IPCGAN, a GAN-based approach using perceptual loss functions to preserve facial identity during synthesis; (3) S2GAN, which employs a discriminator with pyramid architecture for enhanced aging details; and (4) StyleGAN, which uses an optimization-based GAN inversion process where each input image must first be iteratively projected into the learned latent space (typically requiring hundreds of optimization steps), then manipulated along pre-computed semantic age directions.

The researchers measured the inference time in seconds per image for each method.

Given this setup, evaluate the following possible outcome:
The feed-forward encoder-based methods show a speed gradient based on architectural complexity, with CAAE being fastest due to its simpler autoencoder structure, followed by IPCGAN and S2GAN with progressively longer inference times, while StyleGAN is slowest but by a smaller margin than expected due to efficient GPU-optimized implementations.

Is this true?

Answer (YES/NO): NO